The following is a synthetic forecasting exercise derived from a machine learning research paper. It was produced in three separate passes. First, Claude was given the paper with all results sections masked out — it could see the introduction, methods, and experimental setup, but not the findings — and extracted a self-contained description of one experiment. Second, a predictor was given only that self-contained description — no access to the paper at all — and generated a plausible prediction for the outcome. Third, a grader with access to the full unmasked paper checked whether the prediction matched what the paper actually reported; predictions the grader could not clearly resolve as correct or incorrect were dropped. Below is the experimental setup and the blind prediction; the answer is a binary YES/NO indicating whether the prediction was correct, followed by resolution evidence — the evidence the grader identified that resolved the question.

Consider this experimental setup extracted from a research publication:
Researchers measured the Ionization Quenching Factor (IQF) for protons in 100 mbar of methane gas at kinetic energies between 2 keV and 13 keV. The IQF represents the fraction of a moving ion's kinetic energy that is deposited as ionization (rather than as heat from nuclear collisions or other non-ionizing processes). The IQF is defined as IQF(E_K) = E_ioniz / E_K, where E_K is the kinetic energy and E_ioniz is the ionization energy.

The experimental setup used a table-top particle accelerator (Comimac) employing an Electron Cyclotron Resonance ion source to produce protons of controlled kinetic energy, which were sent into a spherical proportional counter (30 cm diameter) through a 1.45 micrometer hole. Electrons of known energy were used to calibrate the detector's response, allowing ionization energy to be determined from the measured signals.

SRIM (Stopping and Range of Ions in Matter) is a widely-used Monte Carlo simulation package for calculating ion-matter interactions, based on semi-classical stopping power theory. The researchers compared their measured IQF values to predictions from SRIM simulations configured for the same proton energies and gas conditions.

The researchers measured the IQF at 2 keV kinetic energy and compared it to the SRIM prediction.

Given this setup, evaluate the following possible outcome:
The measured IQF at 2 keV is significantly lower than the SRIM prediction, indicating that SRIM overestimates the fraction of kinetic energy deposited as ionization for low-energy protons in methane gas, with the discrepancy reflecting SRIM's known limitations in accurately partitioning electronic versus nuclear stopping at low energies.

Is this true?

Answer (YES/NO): YES